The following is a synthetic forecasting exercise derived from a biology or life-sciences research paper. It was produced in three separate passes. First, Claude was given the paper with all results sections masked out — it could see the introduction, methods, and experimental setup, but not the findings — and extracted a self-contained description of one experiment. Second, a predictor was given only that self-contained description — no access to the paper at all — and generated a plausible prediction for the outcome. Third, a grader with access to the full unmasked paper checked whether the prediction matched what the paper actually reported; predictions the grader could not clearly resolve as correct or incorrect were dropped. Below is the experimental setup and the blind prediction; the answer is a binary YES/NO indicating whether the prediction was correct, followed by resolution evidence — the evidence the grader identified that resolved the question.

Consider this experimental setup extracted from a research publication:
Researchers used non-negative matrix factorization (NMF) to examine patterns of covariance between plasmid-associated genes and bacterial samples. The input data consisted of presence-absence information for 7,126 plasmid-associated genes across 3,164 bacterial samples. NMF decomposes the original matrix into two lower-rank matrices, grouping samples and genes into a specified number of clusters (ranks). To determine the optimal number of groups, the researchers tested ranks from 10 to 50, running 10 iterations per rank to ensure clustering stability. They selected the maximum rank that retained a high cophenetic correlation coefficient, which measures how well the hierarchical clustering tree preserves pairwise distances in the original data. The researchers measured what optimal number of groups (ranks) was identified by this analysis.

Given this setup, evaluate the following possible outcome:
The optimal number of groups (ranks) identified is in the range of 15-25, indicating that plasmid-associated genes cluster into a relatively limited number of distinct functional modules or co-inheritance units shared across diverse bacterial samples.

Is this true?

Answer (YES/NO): NO